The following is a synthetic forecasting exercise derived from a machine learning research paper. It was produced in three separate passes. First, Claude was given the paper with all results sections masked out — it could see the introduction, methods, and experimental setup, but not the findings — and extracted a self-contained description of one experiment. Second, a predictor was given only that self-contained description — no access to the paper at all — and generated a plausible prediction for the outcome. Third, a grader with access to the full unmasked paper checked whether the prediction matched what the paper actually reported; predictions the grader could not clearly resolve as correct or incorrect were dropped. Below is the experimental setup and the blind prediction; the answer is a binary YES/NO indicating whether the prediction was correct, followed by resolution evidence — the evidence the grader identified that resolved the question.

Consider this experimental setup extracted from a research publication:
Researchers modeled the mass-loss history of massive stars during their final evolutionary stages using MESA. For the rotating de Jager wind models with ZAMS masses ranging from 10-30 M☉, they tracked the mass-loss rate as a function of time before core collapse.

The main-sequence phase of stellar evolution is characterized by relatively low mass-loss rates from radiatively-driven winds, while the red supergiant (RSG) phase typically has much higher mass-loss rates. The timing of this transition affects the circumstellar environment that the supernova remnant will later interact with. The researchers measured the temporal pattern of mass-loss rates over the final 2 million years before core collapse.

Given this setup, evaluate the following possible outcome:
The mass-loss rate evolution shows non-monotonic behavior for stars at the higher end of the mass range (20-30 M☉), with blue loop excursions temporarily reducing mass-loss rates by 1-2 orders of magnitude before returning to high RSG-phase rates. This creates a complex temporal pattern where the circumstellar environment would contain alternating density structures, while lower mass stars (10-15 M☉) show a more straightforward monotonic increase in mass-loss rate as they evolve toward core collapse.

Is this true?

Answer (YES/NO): NO